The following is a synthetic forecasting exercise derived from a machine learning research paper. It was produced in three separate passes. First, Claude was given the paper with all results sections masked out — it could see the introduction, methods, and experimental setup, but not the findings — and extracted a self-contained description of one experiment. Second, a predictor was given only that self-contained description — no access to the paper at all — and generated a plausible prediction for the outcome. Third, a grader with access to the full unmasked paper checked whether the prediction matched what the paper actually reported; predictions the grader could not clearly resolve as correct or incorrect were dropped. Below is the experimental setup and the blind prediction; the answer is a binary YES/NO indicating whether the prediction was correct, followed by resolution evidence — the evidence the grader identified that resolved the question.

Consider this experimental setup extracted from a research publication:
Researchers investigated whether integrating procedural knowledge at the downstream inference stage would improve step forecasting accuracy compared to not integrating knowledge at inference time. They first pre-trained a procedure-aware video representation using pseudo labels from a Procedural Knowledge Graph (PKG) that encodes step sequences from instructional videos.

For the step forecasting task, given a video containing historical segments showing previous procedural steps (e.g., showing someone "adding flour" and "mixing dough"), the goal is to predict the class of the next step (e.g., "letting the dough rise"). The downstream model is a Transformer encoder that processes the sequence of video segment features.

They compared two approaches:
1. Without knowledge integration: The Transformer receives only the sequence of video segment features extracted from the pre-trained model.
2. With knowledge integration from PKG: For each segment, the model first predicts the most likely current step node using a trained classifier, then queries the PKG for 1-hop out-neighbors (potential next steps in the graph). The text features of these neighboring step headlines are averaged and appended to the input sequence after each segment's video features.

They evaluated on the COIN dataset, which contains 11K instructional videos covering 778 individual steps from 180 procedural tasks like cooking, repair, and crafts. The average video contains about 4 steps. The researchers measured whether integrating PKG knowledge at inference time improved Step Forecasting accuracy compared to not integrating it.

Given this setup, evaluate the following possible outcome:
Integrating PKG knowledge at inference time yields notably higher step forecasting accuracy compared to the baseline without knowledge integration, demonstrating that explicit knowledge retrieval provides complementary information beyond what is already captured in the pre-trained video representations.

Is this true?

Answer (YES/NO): NO